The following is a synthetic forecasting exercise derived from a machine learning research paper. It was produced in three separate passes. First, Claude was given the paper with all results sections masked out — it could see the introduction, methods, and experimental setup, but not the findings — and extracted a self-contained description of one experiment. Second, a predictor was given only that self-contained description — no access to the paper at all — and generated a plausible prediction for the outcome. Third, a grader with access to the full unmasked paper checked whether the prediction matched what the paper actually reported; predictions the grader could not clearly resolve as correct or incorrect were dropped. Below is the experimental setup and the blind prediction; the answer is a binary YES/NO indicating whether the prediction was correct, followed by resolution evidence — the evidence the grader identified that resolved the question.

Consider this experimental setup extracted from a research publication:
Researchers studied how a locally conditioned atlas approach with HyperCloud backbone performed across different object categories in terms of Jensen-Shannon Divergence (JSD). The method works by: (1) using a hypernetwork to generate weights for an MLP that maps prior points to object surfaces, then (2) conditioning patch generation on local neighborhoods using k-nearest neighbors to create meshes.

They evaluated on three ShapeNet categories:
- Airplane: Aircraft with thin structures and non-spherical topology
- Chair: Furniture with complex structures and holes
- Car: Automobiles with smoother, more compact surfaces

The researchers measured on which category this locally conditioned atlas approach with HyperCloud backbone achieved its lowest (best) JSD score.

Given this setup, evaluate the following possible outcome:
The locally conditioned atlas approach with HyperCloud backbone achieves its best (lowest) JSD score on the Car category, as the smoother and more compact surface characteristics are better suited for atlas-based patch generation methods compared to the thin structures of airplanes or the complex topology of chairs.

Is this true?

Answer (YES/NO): YES